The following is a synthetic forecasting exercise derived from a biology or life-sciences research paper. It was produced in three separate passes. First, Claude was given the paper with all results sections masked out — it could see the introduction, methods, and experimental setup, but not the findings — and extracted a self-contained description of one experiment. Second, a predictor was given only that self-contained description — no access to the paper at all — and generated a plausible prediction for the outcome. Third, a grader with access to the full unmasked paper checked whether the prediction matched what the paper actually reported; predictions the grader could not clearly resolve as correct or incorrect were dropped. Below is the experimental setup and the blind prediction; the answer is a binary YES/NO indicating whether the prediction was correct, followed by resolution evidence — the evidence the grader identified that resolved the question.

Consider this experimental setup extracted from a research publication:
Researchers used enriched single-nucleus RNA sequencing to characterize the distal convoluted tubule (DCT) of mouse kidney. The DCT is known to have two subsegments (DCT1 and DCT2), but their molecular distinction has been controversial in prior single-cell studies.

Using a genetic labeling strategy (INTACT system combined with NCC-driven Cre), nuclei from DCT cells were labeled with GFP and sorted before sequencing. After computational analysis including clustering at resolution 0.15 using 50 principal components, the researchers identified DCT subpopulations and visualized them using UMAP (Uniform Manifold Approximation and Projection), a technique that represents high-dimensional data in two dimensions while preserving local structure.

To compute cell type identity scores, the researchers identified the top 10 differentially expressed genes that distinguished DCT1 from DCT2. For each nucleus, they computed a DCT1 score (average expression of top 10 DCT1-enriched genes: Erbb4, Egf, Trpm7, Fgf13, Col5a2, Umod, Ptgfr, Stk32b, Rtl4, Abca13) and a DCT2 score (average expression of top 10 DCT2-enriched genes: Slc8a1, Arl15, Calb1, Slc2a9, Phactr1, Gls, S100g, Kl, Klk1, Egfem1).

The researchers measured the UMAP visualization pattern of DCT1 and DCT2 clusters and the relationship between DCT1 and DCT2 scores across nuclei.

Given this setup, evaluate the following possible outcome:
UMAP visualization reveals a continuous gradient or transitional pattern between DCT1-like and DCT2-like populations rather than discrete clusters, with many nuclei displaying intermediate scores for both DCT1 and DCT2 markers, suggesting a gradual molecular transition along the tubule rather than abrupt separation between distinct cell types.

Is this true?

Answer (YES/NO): NO